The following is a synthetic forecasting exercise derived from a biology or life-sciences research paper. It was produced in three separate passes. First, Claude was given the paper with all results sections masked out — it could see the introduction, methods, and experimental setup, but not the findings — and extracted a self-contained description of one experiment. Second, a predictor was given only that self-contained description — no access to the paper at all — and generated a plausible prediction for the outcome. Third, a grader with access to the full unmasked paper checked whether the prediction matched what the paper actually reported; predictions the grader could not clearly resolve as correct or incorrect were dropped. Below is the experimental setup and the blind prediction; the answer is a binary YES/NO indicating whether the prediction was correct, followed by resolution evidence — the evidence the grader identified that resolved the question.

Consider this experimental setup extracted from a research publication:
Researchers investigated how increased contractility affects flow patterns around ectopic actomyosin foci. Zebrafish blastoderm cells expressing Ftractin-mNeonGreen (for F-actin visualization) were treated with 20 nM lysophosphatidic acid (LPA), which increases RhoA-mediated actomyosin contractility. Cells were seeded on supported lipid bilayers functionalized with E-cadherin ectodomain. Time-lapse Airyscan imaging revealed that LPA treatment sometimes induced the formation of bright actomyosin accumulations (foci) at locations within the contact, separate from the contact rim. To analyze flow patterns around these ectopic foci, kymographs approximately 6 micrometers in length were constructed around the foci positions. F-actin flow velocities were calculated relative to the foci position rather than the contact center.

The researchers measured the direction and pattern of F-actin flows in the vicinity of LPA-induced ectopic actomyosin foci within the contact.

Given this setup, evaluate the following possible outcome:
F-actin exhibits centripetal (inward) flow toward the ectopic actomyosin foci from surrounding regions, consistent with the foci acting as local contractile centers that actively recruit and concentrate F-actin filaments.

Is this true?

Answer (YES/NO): YES